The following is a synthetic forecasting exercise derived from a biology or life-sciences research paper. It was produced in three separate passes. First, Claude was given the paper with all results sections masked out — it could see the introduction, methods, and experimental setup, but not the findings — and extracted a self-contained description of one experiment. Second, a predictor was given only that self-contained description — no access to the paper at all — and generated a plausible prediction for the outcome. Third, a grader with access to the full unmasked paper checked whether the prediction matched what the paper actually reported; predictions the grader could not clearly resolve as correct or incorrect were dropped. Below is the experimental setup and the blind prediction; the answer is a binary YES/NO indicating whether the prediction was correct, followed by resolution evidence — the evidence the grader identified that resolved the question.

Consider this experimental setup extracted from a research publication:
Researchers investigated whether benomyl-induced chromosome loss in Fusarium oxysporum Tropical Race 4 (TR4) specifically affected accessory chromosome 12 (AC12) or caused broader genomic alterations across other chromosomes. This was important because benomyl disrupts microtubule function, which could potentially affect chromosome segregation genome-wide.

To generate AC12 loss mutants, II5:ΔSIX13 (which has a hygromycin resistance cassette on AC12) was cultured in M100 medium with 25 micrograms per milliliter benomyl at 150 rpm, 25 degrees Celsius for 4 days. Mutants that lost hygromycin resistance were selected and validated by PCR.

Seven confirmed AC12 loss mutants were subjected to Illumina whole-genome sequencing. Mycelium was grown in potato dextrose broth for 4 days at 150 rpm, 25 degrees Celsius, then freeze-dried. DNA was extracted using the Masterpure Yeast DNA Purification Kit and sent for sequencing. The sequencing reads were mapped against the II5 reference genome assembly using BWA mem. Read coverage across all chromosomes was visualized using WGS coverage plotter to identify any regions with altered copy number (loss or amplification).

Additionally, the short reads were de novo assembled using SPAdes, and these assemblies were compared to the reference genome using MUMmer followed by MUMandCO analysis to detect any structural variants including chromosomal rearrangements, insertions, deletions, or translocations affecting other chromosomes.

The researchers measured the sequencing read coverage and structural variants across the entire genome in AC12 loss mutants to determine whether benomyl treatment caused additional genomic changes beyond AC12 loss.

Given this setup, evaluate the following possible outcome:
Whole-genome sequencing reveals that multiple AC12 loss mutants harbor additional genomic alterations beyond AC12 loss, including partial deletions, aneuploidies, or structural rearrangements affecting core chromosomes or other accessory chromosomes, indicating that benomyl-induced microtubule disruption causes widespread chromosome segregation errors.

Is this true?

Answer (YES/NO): YES